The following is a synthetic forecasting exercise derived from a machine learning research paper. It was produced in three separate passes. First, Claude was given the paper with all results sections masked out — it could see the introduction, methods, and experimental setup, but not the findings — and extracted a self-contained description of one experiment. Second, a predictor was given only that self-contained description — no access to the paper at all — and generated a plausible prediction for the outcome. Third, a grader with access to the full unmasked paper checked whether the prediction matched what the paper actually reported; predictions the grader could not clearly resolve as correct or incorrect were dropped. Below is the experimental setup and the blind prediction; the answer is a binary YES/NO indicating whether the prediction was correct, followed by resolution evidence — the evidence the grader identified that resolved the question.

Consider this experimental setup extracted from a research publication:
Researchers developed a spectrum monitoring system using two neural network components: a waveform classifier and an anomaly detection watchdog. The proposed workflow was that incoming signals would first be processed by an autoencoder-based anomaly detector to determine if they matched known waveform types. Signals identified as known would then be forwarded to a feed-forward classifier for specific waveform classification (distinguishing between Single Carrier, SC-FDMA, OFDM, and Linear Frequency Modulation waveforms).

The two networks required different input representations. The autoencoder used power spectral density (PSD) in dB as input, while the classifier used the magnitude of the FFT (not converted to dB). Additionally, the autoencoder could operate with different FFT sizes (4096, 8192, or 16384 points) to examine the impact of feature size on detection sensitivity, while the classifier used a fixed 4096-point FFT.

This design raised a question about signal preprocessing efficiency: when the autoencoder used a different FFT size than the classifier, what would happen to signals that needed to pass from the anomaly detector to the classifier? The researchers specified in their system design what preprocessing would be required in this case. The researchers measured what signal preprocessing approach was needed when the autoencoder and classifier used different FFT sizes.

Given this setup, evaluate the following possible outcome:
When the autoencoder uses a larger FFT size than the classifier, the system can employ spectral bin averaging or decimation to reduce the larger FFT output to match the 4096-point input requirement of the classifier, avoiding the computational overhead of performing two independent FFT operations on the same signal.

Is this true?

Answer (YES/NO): NO